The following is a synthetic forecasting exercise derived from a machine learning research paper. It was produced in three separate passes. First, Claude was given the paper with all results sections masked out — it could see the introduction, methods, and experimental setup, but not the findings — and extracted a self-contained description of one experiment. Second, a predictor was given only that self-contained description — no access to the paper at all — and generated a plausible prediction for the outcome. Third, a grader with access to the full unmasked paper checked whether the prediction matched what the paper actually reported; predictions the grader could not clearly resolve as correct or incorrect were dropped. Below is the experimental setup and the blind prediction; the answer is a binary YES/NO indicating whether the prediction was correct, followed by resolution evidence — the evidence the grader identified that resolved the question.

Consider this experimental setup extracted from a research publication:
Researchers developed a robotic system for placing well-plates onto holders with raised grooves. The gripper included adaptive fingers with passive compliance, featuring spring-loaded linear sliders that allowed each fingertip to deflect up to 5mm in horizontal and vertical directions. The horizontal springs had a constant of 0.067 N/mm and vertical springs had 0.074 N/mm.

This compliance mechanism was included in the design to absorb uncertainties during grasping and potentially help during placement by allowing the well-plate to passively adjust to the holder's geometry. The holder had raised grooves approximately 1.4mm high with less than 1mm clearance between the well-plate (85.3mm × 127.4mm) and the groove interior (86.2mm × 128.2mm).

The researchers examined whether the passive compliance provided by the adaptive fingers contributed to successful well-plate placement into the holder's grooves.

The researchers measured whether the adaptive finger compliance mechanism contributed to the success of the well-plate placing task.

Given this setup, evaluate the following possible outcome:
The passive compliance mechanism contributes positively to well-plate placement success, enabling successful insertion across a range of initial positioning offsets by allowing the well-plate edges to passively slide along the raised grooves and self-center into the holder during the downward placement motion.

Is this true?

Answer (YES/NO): NO